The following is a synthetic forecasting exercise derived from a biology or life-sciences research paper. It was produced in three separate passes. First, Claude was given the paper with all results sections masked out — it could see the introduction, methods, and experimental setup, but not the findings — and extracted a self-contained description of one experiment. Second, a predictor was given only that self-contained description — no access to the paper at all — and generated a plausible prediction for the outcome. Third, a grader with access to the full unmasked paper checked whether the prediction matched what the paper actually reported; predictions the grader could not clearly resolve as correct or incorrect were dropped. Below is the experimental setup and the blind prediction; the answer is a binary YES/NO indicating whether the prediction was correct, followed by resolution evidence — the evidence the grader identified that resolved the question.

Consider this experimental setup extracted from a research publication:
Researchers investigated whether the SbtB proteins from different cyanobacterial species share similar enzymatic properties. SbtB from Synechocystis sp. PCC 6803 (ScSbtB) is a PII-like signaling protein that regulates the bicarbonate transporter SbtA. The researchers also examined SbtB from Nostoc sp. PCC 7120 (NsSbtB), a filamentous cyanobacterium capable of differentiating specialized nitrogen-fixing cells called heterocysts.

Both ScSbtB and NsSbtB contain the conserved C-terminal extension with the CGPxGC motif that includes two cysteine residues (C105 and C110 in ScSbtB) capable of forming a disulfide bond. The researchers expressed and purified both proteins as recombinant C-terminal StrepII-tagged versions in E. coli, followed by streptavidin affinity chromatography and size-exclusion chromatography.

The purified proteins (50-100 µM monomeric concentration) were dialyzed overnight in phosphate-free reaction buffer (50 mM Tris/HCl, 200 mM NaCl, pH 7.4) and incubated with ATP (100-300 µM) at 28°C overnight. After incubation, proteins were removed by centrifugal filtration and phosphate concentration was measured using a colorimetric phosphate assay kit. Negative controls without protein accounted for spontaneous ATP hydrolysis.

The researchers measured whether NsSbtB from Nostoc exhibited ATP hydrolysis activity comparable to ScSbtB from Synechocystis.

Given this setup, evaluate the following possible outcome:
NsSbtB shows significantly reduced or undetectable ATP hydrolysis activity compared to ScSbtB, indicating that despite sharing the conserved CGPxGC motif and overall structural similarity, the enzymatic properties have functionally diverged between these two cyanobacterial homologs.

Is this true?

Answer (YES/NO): NO